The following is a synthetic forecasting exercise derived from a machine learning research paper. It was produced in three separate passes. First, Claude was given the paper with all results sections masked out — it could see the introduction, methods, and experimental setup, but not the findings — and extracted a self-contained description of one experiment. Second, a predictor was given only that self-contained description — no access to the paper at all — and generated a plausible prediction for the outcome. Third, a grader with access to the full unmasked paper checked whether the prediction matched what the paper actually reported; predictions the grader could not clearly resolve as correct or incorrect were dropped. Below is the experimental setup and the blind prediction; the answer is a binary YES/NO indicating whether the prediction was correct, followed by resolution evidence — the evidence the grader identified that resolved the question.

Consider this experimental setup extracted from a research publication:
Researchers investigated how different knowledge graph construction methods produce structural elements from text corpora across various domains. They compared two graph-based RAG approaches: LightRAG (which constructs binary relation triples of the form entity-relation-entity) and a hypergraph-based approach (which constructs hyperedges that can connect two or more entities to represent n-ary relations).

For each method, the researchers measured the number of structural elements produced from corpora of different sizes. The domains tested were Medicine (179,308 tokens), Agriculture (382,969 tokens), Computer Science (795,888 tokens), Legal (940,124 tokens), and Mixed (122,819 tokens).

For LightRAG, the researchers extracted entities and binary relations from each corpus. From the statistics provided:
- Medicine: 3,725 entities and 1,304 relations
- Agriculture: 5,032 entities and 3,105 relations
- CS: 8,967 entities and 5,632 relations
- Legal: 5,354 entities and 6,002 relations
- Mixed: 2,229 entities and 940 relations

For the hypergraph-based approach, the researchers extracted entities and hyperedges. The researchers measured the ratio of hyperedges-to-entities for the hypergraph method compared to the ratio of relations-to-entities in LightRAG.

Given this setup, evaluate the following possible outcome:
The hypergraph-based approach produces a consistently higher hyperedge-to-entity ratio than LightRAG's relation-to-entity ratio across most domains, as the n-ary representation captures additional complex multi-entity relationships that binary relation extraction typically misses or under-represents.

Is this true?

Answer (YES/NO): YES